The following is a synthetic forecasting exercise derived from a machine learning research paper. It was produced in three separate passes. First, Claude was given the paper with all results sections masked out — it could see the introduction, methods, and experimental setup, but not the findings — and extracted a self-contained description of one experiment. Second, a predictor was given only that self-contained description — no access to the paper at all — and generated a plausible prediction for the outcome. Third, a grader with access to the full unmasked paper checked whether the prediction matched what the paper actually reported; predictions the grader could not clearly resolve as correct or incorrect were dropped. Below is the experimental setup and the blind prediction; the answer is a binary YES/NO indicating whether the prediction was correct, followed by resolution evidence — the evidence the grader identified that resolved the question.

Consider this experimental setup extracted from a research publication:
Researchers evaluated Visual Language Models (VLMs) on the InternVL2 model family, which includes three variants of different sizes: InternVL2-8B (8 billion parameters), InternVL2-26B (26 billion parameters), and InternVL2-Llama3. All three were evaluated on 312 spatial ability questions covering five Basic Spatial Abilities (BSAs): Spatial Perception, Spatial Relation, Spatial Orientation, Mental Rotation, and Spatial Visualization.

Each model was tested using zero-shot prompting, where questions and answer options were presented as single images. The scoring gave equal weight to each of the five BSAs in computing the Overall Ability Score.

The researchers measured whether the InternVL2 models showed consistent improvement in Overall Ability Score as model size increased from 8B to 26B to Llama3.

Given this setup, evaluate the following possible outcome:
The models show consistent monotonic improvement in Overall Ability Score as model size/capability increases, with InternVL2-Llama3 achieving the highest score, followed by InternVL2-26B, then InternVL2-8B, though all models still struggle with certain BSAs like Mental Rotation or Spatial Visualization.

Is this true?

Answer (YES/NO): NO